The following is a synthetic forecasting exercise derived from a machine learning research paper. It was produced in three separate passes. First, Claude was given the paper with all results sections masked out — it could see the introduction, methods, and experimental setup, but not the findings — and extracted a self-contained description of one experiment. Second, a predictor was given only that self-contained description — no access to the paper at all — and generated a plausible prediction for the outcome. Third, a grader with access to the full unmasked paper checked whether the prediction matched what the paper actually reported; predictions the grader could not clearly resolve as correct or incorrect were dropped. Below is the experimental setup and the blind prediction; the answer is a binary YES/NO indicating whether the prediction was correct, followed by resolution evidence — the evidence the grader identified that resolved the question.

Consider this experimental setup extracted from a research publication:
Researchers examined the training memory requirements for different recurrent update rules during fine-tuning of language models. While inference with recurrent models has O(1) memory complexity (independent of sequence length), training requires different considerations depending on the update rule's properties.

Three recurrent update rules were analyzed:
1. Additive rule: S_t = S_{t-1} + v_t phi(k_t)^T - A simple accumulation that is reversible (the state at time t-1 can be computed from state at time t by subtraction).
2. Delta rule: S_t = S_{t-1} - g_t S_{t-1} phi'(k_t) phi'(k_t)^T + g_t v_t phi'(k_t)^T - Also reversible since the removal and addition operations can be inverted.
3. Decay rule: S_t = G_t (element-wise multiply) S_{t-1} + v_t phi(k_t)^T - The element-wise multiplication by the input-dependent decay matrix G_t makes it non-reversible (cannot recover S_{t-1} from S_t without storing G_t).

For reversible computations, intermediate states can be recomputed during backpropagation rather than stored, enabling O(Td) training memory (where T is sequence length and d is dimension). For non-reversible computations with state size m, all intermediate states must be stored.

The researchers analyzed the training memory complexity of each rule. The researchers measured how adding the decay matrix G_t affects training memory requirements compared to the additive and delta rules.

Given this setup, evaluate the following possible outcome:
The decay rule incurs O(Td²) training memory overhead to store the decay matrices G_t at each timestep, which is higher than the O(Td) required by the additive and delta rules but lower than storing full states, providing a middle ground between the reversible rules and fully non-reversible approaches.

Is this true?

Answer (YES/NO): NO